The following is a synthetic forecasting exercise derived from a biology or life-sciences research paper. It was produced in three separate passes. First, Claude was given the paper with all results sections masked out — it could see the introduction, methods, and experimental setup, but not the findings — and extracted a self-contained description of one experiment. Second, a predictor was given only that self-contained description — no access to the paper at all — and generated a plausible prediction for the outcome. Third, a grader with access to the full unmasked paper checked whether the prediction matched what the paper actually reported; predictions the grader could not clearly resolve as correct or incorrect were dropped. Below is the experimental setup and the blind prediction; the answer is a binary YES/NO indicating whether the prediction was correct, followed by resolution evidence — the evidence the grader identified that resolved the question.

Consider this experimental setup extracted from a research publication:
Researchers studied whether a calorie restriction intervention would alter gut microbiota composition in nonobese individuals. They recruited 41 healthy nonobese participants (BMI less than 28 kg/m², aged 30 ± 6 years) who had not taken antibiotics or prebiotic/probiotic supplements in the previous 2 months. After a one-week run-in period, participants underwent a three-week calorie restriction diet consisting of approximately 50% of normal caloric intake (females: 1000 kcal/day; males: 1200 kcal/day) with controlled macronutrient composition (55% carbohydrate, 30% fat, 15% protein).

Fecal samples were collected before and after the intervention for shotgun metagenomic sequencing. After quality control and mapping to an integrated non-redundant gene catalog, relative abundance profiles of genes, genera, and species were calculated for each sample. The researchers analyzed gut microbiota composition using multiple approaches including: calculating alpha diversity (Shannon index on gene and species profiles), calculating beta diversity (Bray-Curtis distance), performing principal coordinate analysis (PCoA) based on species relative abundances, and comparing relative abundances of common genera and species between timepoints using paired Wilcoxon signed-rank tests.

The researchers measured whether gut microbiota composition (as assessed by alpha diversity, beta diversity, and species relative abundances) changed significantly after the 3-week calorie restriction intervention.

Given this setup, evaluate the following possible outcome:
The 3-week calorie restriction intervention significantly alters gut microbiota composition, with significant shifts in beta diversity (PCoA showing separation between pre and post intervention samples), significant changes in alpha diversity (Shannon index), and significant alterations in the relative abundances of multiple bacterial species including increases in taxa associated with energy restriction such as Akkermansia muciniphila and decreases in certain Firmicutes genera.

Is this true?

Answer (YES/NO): NO